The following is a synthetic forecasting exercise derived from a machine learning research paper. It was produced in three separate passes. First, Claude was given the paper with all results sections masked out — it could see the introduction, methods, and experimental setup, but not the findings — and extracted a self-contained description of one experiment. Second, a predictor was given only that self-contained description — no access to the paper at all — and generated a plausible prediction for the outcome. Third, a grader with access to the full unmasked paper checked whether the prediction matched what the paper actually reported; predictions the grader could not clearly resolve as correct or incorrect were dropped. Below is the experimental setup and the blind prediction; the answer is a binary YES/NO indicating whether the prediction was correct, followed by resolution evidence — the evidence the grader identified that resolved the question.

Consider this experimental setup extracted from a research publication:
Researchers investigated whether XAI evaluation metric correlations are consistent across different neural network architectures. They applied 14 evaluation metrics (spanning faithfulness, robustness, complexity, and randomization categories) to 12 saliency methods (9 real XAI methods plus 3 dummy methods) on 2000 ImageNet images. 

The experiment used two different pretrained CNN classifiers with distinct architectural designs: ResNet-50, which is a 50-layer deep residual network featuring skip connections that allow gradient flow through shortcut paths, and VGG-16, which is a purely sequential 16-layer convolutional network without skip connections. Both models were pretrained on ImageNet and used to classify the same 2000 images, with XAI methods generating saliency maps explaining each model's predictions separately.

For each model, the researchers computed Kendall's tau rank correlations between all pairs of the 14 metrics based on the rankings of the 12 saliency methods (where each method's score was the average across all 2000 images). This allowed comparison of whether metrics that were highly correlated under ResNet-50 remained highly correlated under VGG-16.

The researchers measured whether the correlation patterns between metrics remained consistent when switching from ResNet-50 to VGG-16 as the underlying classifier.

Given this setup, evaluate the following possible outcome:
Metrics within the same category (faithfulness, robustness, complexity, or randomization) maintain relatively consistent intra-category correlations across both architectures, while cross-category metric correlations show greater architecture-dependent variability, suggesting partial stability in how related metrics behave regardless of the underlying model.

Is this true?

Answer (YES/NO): NO